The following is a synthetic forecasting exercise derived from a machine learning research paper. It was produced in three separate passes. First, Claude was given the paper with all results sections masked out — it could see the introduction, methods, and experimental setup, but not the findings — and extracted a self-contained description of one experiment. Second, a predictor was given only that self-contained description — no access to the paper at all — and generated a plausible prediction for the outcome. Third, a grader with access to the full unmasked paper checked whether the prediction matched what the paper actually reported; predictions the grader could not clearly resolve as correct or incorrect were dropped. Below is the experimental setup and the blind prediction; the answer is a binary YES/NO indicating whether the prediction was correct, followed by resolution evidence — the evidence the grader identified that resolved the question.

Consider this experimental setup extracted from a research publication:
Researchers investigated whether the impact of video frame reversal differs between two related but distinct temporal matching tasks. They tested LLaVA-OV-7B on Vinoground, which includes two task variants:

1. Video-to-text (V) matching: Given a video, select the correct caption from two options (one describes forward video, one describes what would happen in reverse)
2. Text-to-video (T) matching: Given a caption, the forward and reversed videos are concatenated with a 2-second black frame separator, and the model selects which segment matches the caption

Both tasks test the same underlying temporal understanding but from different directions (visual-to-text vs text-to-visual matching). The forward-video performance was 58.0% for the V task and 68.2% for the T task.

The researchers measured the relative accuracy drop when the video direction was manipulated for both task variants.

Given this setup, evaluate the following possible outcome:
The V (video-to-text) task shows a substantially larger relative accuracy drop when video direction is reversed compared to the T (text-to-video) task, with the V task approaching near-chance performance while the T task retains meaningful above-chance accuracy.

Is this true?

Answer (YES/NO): NO